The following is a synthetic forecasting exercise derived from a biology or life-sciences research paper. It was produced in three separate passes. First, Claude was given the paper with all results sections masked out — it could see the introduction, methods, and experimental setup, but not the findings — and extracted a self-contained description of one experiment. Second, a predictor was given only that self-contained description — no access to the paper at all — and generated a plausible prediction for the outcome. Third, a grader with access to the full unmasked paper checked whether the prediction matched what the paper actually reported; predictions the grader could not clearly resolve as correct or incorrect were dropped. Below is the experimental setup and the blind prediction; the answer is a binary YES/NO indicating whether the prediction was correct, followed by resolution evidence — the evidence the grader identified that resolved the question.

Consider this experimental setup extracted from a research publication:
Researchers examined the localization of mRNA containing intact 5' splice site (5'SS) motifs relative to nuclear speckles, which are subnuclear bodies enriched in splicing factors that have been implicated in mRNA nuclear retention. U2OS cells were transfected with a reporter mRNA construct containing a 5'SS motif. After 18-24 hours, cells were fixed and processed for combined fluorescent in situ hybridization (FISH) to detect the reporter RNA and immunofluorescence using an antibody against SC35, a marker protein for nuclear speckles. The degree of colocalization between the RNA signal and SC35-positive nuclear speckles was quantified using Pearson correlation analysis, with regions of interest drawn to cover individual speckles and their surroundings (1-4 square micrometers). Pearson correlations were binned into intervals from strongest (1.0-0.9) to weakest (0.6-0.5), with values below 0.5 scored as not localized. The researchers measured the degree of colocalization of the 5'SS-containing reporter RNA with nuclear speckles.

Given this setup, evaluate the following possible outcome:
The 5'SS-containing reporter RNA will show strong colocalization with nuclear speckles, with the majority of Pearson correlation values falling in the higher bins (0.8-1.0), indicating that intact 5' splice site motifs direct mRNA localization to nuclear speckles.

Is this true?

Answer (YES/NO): NO